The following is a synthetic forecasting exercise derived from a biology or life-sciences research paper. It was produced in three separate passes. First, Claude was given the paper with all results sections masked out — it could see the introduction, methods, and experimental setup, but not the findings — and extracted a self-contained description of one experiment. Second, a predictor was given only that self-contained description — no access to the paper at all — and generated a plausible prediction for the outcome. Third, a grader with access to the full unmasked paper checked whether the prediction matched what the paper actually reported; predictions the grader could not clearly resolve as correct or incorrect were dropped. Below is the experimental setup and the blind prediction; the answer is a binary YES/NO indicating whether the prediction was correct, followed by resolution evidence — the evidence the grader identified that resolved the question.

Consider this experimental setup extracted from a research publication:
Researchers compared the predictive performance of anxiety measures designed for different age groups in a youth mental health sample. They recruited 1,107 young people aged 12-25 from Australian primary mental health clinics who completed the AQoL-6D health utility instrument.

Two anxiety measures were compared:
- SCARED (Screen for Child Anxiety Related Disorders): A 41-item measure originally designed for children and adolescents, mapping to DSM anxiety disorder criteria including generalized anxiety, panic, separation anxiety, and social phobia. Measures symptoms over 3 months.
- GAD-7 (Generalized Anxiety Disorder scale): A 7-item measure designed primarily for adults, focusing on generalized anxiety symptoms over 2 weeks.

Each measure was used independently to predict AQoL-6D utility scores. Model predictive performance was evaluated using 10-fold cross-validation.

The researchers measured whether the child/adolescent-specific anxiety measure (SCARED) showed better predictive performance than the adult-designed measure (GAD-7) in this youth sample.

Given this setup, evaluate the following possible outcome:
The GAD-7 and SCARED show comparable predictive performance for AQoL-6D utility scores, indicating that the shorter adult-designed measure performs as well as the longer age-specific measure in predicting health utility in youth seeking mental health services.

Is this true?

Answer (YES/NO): NO